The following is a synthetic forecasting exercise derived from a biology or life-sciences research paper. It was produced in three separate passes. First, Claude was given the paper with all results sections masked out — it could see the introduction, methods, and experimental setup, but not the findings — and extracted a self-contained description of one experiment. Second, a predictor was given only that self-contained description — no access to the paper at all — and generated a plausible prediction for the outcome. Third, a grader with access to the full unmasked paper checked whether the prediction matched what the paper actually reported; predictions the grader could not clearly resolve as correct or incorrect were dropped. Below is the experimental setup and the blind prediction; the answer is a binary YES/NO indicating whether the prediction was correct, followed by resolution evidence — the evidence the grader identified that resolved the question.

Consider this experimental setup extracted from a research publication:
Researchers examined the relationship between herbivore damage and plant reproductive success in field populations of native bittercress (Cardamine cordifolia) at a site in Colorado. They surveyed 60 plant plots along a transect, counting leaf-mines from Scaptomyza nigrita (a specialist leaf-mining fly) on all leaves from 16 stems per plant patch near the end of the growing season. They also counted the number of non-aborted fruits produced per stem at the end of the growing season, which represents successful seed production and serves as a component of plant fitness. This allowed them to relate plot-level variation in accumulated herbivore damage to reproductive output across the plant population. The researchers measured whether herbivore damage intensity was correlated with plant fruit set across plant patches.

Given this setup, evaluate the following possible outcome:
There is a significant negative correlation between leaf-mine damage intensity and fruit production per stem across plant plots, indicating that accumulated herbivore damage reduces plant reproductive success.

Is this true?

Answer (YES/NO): YES